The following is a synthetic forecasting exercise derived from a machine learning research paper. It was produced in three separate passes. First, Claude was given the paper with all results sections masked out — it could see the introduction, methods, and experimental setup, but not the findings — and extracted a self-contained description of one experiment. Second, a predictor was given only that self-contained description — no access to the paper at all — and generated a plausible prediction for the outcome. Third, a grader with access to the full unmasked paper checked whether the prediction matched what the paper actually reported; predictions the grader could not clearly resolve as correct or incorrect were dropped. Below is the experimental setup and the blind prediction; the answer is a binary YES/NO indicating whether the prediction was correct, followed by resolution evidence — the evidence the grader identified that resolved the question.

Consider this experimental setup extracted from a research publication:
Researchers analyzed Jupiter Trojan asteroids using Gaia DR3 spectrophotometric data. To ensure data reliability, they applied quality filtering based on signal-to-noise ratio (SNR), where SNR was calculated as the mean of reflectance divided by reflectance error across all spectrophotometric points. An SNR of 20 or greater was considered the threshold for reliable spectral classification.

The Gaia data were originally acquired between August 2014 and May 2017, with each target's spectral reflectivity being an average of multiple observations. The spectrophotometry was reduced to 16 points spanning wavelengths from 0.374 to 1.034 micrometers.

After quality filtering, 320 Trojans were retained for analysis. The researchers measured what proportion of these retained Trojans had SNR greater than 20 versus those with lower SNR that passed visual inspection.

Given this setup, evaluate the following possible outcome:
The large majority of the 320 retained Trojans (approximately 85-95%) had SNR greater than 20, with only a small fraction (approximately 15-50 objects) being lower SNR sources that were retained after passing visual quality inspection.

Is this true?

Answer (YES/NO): NO